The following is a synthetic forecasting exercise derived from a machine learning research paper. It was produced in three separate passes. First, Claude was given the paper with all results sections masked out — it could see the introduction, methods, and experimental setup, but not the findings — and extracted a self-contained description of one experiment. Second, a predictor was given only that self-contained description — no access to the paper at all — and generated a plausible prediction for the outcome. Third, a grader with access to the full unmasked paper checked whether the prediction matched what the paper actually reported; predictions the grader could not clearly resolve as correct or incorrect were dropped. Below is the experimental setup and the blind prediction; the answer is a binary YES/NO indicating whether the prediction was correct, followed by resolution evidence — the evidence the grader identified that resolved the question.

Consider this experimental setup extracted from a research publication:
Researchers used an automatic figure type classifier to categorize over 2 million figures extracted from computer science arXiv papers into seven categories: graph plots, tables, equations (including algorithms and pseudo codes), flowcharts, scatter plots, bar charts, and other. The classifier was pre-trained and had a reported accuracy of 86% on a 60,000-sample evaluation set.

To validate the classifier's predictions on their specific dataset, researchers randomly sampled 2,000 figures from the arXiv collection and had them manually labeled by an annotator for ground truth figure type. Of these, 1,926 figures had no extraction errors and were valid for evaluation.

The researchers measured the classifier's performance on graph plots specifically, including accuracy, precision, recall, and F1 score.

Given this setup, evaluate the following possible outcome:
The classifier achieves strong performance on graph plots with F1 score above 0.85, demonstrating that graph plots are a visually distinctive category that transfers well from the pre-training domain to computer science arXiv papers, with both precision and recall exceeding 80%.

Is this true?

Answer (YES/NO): YES